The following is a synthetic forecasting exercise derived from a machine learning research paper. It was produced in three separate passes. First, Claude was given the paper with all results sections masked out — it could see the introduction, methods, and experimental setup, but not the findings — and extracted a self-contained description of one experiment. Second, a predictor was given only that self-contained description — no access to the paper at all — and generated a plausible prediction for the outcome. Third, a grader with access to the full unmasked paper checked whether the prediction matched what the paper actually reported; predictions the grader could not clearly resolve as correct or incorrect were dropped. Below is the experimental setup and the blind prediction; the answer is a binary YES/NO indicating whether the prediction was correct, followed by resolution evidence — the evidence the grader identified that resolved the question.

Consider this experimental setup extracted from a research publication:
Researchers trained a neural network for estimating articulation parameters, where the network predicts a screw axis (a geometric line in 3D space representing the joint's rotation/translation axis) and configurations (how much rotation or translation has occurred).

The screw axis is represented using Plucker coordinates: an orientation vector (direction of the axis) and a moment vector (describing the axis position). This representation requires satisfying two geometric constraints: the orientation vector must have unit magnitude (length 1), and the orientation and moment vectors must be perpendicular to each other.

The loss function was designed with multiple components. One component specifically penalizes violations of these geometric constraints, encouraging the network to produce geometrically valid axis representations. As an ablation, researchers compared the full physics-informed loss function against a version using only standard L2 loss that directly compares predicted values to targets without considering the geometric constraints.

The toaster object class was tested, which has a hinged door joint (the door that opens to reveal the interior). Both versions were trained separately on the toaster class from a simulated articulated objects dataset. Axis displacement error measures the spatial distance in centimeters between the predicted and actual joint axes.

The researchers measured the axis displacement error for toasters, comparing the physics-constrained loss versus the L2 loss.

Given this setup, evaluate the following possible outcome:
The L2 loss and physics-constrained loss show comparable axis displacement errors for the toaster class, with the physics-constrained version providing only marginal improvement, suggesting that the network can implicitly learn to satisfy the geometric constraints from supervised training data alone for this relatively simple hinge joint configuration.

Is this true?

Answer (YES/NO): NO